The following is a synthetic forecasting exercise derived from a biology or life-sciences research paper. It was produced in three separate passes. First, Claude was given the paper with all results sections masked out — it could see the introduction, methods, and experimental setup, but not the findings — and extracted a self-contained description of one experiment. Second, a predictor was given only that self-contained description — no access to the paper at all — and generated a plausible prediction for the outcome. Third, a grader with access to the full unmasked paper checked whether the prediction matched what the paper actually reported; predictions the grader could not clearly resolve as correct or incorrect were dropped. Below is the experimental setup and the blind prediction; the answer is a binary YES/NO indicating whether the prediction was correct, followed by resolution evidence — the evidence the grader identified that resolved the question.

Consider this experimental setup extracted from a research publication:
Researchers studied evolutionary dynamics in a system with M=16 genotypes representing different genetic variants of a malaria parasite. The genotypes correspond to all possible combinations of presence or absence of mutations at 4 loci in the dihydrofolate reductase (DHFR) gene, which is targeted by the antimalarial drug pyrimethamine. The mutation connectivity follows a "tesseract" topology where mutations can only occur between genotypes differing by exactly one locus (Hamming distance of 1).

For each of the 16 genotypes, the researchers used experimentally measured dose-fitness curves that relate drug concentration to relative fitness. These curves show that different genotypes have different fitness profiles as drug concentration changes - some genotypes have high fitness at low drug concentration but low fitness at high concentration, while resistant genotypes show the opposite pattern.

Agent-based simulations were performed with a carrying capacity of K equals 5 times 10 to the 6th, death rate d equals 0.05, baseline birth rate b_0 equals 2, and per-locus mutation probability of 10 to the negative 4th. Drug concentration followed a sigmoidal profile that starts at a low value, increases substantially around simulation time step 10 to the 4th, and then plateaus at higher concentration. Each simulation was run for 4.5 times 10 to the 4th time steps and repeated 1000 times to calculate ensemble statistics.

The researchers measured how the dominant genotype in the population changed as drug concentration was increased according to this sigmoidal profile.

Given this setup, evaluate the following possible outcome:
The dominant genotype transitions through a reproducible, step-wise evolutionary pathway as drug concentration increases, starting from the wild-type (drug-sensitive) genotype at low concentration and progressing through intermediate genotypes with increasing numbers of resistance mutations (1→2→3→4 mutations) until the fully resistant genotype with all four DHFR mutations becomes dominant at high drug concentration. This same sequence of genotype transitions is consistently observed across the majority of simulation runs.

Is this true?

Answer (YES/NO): NO